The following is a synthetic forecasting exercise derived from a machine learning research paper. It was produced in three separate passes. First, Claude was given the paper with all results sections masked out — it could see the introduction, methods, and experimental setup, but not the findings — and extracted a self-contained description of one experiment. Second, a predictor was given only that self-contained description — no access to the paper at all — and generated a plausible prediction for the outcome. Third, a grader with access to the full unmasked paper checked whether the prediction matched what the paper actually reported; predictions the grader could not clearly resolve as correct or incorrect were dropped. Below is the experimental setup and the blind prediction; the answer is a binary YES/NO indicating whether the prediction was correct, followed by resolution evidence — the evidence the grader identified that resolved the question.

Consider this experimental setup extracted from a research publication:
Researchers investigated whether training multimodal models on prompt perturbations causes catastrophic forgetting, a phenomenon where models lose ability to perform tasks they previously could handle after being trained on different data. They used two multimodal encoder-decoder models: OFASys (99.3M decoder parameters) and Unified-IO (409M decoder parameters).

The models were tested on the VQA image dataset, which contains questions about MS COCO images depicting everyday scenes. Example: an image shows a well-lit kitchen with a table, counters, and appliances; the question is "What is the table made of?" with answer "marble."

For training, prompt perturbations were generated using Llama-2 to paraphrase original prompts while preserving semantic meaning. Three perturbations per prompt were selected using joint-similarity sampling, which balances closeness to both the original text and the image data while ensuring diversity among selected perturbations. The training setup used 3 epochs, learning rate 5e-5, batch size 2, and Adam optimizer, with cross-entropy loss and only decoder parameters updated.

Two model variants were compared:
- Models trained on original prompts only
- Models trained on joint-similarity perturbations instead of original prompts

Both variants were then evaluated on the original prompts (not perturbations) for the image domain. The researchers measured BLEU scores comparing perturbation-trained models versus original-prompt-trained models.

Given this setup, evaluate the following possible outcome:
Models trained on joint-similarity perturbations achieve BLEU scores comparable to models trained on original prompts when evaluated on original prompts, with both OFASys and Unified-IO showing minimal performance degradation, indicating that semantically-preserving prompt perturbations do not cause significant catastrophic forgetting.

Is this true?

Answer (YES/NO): YES